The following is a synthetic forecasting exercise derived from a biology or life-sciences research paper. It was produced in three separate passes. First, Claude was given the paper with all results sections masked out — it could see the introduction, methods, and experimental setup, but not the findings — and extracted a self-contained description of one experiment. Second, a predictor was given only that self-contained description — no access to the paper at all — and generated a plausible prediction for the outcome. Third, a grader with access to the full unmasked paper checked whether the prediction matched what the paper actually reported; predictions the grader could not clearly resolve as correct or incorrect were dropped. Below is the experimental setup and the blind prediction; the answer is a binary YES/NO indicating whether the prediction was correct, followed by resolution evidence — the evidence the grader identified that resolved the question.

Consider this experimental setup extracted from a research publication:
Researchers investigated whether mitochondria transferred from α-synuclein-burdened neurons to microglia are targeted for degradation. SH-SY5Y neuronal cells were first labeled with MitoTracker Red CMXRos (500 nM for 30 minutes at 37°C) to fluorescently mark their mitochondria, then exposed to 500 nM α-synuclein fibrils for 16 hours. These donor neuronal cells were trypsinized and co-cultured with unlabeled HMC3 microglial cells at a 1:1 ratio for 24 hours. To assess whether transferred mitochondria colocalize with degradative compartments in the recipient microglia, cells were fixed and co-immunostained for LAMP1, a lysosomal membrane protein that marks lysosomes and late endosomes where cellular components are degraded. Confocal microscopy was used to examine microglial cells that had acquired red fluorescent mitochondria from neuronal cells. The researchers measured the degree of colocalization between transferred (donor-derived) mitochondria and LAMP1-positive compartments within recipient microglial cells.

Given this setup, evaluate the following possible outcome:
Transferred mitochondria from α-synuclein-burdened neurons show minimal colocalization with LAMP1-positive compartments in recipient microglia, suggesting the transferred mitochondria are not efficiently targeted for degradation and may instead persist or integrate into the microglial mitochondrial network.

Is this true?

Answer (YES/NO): NO